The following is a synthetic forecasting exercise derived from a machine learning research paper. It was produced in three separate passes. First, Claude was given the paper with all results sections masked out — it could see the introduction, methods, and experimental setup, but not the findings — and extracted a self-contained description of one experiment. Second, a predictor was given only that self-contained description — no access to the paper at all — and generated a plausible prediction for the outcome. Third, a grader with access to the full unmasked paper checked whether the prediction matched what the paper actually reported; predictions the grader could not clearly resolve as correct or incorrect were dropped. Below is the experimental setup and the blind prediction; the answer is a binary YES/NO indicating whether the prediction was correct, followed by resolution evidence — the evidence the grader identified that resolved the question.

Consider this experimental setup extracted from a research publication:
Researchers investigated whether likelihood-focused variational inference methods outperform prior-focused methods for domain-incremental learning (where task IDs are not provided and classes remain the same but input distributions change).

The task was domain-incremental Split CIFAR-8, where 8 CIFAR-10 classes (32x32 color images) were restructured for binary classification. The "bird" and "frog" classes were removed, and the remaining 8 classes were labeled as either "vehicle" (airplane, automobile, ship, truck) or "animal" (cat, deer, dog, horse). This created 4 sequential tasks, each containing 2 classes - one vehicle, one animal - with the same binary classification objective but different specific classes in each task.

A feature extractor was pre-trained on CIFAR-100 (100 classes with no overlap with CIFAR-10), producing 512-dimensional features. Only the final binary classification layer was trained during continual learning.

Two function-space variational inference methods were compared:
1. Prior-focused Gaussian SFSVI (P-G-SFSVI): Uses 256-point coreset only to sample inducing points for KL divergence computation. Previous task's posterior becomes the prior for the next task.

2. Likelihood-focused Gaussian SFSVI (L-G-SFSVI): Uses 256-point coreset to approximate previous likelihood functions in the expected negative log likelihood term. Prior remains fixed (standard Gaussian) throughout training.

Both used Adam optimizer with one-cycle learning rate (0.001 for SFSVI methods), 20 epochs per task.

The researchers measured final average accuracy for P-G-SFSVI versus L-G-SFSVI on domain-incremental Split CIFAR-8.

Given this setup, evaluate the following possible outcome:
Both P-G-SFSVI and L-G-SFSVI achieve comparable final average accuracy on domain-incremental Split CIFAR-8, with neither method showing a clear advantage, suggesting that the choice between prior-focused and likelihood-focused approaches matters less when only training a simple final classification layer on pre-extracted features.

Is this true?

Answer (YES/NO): NO